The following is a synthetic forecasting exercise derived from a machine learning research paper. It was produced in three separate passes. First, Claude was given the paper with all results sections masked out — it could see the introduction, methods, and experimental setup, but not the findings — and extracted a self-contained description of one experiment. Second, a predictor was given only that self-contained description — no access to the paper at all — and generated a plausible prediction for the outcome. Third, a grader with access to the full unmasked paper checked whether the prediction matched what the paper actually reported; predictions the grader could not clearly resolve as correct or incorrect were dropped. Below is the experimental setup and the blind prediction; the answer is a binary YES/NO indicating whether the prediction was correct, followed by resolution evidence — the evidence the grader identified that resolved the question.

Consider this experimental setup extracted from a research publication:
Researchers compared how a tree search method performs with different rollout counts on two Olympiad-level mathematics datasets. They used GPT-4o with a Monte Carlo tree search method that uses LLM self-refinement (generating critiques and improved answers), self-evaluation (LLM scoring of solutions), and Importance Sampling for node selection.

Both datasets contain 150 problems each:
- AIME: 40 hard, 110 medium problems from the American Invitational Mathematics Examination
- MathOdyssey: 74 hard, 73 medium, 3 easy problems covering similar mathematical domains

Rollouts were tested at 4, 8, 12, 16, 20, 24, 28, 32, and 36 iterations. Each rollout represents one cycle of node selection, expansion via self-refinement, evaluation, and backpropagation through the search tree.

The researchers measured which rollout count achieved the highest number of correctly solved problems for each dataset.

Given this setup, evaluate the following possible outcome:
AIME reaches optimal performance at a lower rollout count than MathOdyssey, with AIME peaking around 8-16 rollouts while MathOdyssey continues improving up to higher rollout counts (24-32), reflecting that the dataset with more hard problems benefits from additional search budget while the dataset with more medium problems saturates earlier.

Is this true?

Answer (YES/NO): NO